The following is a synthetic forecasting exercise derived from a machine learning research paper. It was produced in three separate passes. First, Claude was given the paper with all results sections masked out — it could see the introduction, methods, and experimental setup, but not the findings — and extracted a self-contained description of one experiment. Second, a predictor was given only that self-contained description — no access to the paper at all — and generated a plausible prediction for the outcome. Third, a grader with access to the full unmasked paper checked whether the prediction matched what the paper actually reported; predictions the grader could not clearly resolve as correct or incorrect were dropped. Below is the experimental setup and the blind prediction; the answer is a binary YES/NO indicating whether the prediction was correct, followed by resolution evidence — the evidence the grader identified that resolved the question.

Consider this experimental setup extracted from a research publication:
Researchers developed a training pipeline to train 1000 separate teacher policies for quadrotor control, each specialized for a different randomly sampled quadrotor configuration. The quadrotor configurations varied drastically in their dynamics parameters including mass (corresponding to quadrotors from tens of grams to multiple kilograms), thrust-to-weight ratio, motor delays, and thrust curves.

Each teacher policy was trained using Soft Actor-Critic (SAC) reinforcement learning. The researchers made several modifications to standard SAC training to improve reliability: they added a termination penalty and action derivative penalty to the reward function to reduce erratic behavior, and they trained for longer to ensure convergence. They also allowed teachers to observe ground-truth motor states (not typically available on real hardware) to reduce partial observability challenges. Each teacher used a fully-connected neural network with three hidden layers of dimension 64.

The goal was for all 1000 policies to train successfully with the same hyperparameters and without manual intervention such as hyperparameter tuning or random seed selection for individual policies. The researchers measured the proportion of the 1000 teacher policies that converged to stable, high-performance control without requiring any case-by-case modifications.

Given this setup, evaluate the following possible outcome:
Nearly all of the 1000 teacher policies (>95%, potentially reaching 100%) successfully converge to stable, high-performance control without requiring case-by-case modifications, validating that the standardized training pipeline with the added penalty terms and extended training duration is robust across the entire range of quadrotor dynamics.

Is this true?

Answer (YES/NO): YES